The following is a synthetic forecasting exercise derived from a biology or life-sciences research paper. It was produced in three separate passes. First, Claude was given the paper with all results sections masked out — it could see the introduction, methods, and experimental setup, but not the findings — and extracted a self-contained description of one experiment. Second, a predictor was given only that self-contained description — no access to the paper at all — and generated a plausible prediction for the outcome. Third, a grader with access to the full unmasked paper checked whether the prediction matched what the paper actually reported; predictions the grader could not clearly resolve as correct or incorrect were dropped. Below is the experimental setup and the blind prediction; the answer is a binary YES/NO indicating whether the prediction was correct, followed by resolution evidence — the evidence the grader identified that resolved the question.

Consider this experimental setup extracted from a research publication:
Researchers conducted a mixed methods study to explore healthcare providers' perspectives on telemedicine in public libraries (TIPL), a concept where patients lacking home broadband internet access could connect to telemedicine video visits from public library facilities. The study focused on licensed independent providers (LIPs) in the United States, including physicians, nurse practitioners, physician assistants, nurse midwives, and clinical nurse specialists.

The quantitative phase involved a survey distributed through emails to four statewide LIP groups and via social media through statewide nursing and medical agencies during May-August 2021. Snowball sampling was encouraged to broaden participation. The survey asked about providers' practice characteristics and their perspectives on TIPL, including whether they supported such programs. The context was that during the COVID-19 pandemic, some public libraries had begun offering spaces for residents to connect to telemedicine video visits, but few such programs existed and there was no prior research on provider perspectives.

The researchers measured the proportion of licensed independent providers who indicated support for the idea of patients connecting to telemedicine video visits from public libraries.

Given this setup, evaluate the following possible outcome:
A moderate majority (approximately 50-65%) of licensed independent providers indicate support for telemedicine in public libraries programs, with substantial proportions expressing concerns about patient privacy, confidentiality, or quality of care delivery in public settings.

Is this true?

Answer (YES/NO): NO